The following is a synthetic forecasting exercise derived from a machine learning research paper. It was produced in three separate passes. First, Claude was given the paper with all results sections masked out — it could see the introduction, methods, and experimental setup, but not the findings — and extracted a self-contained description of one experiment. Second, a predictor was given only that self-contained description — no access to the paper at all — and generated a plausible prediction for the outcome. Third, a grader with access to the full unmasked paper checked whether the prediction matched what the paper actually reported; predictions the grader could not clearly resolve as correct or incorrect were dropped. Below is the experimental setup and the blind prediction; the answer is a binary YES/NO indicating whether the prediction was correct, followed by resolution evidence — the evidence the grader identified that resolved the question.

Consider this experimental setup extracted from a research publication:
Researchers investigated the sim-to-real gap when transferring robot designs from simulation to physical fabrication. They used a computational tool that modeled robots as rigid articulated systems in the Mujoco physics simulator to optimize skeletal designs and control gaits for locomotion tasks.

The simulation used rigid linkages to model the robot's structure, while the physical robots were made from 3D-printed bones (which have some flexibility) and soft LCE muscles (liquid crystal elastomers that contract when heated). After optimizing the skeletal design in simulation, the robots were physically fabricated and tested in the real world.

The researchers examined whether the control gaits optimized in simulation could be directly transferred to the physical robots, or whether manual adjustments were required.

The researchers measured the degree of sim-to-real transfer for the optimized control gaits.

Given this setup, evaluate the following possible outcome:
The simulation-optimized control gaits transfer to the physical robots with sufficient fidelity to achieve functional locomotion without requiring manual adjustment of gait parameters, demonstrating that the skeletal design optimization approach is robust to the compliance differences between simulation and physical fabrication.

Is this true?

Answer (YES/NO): NO